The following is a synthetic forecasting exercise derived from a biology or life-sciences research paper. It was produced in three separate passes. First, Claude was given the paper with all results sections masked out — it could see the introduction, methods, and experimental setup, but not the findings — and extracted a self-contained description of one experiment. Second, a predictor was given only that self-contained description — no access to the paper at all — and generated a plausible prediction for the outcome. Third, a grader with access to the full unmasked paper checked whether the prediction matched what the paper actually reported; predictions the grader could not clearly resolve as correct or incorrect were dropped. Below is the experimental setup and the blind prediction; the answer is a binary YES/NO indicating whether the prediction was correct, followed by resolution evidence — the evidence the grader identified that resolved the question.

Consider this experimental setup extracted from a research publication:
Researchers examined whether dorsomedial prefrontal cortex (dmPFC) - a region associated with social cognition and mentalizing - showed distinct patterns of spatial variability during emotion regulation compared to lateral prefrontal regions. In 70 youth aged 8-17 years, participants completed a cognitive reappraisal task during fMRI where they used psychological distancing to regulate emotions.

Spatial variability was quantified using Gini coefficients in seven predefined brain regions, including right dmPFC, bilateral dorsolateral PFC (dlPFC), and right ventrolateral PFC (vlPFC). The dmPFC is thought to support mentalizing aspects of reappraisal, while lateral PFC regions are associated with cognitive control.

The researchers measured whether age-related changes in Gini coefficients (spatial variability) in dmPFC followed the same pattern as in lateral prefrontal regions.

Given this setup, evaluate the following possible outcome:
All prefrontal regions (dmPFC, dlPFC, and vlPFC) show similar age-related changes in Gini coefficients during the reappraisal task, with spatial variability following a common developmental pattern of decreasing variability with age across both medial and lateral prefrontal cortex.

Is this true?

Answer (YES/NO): NO